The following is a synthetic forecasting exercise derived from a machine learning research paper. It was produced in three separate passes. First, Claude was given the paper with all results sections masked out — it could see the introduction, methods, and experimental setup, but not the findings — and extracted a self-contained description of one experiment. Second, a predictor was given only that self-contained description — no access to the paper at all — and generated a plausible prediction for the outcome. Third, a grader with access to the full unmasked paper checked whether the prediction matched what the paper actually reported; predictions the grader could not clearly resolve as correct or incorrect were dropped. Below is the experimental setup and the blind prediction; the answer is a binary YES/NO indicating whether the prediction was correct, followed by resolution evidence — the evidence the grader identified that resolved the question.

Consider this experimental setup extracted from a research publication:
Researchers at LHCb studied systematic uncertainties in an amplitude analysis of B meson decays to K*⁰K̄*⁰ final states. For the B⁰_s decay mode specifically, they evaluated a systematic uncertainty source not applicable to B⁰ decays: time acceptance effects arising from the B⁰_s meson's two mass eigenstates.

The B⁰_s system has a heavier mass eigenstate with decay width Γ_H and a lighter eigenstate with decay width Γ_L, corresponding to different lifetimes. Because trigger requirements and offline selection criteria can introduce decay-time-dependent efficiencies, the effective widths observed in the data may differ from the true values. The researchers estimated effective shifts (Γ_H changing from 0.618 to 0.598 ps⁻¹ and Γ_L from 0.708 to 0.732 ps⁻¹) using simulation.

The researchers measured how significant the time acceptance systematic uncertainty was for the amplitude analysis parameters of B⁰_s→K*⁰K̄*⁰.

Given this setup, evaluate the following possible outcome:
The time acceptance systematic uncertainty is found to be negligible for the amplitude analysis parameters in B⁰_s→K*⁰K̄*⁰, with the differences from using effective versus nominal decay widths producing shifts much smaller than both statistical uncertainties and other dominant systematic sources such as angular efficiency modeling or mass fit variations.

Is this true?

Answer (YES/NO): NO